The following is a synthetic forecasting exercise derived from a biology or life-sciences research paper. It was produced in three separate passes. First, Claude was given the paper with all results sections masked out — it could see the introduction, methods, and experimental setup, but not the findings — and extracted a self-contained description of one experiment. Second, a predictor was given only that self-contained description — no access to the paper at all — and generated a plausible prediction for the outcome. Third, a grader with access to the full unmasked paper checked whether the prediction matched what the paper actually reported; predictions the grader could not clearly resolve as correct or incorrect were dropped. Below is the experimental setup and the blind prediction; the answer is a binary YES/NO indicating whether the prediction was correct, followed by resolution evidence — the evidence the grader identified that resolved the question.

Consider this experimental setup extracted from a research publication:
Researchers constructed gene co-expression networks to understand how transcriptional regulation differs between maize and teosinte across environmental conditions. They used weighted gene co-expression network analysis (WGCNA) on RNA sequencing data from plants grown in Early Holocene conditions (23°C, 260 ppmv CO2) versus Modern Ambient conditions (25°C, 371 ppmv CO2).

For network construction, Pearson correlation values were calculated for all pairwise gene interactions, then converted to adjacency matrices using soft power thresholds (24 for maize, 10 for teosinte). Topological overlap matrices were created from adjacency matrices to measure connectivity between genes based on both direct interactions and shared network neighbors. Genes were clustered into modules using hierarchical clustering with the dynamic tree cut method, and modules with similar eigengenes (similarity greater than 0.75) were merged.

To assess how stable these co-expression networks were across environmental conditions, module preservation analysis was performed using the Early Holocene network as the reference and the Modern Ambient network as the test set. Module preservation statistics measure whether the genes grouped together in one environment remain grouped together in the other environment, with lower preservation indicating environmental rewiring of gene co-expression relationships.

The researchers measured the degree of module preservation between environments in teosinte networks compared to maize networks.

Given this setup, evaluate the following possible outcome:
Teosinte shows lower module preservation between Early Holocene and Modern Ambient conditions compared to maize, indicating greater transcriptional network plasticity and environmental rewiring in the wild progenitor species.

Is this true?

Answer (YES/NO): YES